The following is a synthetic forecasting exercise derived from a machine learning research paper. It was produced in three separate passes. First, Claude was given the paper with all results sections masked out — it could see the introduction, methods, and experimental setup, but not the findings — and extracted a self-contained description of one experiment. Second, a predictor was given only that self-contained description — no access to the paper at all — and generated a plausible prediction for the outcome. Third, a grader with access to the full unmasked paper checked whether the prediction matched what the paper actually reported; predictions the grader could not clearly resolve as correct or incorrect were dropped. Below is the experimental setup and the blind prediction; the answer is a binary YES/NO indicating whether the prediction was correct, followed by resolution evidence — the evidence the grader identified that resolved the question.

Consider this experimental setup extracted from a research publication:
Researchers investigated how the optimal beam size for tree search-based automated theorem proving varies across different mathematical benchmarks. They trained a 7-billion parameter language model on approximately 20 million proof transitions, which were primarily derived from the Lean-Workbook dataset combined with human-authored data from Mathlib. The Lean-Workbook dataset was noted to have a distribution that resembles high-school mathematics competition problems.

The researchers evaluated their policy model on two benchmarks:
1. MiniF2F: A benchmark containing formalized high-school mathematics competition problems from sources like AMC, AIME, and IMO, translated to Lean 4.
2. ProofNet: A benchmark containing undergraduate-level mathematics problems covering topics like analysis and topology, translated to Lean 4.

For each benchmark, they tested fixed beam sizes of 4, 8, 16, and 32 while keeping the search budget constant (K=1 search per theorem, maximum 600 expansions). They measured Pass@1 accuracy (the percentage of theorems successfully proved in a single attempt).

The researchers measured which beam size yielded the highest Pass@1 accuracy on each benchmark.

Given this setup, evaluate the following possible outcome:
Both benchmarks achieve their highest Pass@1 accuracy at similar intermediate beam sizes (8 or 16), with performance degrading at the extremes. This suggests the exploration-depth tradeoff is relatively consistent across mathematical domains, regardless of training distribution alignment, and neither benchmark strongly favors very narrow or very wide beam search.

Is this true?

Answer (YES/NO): NO